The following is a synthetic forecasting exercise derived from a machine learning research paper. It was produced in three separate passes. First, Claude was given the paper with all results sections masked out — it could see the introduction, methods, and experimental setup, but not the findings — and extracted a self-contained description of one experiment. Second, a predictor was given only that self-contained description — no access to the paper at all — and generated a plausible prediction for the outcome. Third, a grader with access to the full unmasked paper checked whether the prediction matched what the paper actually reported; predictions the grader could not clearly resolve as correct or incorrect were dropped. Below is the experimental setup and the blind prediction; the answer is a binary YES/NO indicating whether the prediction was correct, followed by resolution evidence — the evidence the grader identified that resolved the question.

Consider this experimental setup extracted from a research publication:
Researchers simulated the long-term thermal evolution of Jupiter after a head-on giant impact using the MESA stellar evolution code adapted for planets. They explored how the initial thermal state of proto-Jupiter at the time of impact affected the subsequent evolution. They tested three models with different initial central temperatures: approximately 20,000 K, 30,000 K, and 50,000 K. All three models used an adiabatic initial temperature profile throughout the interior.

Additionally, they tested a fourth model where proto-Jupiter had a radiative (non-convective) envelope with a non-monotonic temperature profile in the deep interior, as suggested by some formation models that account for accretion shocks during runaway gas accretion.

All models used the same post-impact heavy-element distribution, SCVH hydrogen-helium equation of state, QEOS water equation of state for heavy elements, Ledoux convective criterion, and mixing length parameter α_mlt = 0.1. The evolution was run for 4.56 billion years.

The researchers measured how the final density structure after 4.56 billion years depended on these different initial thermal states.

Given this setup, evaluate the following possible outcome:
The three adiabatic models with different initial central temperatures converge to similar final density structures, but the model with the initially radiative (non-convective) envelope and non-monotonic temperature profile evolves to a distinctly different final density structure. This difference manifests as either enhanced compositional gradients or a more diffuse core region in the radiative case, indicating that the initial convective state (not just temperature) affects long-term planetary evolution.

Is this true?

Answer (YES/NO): NO